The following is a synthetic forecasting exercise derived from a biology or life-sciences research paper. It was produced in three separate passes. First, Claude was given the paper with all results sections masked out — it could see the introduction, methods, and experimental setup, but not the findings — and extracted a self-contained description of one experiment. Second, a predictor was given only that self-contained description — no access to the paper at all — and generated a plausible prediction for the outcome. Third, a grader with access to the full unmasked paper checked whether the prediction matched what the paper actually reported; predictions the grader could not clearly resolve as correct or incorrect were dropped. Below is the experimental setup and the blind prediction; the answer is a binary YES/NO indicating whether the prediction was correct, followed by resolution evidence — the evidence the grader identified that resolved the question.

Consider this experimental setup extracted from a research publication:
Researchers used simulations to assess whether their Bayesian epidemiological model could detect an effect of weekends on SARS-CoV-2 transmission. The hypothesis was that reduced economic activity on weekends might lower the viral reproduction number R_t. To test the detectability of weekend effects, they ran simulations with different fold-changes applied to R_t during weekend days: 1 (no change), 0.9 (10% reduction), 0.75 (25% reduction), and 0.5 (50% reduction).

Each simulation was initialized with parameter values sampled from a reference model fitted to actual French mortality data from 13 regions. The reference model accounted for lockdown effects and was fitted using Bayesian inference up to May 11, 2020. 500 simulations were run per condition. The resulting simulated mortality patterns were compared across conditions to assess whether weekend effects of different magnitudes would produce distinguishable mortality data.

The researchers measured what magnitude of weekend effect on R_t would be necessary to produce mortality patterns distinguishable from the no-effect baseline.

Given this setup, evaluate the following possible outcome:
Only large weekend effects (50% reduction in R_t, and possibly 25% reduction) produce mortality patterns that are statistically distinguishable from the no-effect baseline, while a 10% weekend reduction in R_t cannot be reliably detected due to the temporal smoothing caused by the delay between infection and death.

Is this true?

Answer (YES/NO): YES